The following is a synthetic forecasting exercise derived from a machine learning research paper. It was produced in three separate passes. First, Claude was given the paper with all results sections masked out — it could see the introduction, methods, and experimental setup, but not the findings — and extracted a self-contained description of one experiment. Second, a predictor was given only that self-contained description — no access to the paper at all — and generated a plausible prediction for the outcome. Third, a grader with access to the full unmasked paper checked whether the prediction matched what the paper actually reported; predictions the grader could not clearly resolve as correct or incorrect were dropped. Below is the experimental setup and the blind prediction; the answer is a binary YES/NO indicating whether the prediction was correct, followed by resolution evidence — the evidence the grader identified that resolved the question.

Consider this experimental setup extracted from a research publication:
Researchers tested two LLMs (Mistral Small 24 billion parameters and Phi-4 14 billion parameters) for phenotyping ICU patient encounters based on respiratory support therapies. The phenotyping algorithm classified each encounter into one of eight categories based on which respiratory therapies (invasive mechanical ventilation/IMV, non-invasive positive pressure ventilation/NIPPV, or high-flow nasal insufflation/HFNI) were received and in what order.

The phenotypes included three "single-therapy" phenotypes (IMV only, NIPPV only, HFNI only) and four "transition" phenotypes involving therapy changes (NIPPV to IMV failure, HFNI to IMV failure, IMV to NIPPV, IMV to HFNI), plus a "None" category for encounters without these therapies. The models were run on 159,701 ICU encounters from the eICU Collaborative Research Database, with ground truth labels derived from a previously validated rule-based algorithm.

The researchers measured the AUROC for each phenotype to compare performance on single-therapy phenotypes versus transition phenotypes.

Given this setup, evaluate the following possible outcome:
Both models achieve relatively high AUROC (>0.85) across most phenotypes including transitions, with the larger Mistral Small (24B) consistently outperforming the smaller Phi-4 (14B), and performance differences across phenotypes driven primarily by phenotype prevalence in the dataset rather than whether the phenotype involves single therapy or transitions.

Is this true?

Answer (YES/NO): NO